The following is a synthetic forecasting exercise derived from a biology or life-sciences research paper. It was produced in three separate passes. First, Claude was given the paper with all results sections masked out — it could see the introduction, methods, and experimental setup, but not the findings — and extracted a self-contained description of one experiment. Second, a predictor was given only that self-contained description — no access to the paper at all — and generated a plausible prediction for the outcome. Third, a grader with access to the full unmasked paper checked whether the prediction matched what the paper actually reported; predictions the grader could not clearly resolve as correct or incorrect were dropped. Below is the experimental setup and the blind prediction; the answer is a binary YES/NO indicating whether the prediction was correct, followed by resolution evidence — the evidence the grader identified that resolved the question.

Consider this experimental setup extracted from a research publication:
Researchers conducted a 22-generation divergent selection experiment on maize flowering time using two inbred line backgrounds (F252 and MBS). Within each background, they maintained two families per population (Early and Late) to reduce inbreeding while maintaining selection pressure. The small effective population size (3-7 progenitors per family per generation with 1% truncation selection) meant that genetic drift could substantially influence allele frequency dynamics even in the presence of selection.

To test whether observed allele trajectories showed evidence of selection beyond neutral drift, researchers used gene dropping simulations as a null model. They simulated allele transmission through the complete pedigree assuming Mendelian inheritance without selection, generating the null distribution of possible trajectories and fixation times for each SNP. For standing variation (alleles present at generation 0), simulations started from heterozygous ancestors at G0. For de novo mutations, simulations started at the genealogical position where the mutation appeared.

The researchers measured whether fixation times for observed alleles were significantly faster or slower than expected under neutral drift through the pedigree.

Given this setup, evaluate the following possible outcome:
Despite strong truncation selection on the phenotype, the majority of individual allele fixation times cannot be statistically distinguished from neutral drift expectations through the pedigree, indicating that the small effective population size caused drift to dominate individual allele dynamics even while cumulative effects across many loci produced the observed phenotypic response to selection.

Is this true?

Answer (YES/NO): NO